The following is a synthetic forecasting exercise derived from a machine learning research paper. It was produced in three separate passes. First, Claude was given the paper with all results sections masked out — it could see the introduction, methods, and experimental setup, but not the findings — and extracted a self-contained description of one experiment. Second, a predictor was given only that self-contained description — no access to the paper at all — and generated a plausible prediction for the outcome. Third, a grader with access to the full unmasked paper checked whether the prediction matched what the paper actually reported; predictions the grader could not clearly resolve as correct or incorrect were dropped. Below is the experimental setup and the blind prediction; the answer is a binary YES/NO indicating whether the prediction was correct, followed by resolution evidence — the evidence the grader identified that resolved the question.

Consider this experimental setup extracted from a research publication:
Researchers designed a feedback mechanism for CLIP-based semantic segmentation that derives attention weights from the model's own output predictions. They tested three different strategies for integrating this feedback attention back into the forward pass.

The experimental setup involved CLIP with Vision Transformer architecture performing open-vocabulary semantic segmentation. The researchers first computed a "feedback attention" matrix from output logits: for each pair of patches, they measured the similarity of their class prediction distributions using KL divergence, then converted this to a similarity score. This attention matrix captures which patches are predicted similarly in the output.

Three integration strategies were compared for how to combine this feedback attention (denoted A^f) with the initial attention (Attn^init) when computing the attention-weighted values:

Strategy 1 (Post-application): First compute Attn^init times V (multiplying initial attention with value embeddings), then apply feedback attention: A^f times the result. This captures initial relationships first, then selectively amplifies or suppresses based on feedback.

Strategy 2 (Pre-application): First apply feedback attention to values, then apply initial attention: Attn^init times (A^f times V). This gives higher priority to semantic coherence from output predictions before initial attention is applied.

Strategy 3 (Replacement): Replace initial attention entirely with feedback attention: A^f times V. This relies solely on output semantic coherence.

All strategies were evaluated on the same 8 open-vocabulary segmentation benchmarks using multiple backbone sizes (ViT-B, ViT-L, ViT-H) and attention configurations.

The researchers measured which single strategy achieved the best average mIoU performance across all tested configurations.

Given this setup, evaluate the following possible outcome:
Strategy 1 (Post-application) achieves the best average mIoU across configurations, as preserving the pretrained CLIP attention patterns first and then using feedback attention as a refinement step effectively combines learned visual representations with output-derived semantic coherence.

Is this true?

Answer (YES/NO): NO